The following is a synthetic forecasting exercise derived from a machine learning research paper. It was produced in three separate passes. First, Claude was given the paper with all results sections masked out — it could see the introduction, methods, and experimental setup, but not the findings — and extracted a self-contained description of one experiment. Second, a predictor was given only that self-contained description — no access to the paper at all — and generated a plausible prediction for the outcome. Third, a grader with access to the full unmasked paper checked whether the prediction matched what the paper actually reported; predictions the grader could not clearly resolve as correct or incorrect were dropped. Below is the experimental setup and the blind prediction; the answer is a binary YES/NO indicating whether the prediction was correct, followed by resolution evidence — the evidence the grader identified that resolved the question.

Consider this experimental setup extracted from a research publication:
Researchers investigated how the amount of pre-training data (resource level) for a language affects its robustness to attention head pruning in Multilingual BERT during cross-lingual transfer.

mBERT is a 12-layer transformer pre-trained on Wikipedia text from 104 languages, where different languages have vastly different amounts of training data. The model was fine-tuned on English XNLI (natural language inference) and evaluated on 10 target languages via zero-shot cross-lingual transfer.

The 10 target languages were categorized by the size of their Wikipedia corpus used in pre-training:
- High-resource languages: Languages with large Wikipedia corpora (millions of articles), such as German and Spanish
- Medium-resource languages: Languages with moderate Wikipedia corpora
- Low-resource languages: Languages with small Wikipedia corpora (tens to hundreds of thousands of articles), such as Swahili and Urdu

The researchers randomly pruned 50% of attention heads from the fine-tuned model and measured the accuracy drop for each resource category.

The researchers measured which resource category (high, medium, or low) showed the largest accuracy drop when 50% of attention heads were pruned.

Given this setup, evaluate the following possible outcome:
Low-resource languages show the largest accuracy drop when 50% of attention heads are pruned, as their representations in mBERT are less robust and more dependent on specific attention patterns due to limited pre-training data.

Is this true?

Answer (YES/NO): YES